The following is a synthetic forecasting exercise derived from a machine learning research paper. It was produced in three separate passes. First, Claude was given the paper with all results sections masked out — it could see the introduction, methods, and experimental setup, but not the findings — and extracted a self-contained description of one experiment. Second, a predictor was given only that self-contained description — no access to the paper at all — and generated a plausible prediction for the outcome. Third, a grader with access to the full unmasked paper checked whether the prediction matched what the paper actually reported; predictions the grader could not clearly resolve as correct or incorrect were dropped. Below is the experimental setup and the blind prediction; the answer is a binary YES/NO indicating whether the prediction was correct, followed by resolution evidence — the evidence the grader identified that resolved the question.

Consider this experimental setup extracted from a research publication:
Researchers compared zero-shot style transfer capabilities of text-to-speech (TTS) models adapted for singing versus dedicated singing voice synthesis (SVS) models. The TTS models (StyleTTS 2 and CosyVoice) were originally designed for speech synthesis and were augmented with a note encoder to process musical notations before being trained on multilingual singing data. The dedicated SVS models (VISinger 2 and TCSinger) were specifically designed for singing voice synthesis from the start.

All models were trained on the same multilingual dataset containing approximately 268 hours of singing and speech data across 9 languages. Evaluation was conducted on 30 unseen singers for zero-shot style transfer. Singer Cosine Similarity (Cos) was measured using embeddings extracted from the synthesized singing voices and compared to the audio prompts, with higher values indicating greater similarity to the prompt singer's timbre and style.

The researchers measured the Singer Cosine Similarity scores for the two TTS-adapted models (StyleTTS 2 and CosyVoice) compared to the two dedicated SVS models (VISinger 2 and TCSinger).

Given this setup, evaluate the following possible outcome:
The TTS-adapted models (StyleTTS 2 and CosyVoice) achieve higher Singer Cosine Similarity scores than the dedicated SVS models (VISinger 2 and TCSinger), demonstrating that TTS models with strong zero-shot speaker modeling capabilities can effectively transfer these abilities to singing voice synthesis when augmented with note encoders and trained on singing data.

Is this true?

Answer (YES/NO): NO